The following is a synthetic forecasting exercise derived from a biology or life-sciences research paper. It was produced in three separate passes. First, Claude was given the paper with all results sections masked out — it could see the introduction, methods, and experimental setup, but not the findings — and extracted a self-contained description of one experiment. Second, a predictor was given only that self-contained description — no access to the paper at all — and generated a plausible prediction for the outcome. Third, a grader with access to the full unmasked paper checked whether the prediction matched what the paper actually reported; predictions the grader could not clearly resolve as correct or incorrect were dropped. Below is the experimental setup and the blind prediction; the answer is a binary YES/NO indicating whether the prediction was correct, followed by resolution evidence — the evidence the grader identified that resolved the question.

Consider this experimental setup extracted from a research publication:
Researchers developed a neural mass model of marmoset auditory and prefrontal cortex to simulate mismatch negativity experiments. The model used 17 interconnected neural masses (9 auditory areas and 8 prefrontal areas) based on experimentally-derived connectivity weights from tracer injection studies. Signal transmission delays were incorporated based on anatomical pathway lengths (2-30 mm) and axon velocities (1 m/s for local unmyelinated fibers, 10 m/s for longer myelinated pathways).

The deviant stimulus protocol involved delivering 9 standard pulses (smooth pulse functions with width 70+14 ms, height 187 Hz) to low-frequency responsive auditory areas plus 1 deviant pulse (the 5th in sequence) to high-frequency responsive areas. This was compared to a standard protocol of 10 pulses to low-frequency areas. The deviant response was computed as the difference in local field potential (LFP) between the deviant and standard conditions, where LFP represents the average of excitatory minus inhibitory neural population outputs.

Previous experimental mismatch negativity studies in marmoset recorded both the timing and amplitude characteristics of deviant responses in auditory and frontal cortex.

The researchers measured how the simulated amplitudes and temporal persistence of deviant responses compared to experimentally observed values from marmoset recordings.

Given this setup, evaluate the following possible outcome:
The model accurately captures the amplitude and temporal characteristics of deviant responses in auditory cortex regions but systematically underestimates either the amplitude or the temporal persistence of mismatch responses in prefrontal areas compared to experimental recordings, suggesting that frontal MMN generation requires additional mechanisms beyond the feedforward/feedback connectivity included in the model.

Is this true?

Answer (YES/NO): NO